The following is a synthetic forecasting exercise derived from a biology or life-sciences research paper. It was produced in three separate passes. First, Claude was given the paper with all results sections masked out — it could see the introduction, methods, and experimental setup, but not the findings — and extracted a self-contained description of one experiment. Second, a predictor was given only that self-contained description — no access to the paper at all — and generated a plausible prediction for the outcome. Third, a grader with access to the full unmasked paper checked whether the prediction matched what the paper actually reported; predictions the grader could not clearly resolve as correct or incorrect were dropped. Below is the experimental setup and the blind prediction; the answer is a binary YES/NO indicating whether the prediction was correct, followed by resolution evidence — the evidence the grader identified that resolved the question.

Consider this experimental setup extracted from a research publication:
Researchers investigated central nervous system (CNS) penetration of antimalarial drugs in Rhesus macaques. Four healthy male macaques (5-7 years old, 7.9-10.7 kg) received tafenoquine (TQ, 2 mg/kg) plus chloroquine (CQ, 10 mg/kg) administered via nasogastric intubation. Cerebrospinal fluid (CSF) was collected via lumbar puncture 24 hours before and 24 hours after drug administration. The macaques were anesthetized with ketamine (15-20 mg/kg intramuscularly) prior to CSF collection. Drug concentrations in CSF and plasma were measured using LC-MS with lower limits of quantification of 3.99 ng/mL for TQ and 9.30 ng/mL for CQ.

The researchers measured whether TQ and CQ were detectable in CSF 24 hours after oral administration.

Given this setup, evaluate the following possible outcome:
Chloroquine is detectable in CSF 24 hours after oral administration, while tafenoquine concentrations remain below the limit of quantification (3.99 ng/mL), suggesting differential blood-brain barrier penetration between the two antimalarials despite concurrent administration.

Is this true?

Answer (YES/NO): YES